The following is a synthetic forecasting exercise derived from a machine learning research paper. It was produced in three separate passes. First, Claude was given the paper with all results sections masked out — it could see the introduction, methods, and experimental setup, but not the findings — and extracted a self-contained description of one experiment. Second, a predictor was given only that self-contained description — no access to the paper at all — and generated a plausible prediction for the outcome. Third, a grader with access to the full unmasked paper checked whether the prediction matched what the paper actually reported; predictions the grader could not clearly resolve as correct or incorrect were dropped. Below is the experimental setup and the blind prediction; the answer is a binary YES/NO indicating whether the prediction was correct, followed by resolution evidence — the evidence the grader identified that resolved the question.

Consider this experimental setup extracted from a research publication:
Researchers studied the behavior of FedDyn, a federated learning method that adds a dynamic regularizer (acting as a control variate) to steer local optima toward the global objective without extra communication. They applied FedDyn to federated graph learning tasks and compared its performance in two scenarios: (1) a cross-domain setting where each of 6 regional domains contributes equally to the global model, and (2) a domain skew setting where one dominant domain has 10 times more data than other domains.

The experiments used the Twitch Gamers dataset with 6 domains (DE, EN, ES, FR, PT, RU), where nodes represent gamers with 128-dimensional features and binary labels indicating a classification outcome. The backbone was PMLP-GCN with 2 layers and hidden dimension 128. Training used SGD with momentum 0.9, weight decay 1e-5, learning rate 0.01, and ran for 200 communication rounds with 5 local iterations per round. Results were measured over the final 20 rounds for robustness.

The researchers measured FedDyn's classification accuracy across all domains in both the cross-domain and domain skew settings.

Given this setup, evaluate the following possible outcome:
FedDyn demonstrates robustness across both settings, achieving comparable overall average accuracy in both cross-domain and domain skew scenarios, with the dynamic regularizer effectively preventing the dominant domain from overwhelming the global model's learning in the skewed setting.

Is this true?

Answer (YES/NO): NO